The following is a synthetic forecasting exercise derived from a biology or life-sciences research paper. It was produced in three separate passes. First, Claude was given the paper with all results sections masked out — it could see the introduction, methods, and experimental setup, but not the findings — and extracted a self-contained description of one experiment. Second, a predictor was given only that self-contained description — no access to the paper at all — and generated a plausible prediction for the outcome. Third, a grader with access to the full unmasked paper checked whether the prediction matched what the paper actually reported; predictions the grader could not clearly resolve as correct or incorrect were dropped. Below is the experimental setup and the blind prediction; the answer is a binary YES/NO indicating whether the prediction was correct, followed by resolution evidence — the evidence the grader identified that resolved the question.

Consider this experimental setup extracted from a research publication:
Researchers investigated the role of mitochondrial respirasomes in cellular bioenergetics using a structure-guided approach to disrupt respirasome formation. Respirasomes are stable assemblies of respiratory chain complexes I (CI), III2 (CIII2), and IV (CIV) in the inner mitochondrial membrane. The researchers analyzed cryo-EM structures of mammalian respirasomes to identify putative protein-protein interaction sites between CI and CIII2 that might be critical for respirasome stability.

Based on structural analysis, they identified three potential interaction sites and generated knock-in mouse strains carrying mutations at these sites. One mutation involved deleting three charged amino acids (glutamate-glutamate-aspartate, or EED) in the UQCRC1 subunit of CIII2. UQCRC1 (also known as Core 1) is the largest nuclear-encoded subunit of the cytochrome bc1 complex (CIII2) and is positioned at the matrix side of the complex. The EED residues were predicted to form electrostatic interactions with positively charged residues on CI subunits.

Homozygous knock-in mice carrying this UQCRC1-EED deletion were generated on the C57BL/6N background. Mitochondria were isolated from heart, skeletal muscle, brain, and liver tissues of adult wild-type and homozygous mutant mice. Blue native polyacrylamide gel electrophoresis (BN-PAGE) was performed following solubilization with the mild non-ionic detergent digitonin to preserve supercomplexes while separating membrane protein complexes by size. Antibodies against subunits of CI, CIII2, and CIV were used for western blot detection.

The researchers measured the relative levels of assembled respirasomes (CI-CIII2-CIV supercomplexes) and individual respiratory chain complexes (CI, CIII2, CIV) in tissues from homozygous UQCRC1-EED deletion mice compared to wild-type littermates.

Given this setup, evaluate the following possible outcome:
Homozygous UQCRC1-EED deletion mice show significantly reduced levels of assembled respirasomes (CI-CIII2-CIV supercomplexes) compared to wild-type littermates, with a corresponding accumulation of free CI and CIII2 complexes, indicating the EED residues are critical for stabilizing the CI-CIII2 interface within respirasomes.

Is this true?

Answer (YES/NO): YES